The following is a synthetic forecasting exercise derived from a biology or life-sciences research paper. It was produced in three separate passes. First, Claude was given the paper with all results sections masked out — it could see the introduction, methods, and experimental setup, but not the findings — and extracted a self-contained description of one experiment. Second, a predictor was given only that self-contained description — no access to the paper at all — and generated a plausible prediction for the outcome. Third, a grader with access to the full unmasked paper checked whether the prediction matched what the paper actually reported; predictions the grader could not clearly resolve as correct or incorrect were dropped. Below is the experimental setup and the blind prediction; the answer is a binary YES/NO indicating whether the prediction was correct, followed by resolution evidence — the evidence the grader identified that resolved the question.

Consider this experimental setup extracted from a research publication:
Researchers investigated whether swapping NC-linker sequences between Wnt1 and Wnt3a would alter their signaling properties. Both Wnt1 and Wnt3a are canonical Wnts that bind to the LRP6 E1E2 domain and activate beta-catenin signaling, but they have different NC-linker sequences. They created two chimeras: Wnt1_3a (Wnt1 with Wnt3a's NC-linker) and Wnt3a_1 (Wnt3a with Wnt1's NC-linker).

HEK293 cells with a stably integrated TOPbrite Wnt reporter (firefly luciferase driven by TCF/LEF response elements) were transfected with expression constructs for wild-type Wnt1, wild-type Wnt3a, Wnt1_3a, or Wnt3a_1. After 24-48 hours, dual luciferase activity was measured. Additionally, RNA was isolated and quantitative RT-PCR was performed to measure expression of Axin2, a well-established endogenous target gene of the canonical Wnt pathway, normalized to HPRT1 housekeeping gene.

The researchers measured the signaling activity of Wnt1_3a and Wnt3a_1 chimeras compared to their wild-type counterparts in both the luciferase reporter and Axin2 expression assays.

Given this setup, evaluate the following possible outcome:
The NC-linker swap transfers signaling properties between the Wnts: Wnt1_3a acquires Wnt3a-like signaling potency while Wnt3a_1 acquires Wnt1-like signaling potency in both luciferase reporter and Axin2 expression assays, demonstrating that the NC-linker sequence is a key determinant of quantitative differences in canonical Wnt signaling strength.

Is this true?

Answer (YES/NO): NO